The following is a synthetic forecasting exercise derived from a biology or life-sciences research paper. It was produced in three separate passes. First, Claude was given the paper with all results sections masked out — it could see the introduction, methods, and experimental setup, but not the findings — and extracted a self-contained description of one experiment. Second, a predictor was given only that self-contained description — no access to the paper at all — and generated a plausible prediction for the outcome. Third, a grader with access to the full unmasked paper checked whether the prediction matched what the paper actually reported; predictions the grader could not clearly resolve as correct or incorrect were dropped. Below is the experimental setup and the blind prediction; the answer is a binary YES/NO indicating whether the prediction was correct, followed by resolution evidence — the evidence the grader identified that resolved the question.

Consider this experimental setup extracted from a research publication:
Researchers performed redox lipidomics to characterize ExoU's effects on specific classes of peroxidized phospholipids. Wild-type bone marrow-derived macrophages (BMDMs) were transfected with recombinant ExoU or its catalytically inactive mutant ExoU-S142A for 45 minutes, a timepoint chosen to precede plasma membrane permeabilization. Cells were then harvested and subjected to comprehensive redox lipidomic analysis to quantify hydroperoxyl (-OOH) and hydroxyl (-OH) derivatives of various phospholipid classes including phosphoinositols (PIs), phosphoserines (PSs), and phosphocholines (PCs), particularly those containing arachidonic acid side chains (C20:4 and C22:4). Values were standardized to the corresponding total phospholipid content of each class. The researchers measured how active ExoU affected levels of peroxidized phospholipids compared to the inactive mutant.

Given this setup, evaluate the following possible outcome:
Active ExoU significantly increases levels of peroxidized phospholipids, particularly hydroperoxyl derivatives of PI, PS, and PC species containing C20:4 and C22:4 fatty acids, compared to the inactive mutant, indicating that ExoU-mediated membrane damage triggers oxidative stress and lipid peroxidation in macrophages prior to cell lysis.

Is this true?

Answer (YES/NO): NO